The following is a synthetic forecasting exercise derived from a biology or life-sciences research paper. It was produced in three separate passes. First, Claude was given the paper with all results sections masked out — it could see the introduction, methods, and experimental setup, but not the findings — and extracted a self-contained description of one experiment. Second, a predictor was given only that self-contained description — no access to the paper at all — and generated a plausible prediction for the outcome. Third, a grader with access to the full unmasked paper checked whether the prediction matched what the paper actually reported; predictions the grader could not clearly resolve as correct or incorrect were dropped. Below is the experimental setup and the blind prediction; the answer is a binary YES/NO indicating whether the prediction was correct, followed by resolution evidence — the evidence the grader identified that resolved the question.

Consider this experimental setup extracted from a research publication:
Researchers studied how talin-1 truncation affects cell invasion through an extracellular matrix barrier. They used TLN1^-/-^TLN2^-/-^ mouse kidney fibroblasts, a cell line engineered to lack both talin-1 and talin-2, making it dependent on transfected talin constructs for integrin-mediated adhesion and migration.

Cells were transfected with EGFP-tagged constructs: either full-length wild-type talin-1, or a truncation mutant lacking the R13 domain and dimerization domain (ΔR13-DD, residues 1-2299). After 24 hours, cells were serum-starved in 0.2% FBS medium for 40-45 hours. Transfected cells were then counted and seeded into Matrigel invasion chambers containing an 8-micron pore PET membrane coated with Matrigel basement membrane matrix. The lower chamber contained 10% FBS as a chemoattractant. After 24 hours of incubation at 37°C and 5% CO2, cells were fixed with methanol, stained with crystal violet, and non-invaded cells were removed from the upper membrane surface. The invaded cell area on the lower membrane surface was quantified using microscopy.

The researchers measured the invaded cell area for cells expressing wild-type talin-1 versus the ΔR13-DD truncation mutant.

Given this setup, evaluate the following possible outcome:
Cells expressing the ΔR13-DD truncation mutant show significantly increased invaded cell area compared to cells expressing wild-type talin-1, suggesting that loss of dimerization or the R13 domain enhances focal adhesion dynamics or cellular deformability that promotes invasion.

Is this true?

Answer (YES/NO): NO